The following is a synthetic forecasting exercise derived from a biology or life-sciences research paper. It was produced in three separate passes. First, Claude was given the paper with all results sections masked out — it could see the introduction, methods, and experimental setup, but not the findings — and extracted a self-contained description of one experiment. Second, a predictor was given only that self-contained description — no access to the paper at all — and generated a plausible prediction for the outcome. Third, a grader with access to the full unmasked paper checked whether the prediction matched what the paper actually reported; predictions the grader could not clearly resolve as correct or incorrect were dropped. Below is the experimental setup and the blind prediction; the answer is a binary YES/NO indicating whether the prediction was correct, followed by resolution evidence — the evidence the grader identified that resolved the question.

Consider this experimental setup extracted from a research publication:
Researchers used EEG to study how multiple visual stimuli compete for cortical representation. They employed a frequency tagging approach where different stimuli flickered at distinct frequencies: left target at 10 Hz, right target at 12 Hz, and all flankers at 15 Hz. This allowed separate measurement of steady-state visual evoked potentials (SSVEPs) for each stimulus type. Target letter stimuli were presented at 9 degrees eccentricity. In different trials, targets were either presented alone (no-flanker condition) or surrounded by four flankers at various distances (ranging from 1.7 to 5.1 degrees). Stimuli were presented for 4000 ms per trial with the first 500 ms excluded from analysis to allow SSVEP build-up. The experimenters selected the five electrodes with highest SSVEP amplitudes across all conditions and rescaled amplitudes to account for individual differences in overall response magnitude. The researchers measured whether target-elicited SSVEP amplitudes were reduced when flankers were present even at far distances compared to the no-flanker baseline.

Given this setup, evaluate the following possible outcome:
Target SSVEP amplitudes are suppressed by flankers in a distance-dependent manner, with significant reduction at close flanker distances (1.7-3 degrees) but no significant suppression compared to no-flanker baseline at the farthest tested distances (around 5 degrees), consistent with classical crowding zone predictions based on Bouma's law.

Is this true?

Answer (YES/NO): NO